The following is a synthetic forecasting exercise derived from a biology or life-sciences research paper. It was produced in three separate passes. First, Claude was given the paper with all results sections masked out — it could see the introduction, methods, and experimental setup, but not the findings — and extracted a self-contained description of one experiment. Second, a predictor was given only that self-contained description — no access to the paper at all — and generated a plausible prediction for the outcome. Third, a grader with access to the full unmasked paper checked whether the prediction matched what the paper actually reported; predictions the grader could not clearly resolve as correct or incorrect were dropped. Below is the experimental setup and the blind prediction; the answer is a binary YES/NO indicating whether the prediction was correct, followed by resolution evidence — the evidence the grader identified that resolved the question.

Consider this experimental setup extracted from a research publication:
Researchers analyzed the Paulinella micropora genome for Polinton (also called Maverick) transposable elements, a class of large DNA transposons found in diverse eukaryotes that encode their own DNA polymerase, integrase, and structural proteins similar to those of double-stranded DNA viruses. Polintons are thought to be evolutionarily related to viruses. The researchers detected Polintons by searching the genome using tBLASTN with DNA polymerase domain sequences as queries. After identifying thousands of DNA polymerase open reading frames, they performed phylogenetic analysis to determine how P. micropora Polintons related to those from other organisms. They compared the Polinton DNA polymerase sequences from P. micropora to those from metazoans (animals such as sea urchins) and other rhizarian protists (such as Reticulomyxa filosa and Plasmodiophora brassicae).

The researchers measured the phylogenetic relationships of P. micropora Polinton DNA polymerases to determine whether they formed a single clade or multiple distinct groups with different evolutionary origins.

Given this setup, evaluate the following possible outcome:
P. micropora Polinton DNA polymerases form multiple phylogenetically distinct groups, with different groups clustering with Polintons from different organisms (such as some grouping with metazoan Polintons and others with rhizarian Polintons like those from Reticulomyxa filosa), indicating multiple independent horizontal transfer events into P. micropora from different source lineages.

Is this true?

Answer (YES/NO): YES